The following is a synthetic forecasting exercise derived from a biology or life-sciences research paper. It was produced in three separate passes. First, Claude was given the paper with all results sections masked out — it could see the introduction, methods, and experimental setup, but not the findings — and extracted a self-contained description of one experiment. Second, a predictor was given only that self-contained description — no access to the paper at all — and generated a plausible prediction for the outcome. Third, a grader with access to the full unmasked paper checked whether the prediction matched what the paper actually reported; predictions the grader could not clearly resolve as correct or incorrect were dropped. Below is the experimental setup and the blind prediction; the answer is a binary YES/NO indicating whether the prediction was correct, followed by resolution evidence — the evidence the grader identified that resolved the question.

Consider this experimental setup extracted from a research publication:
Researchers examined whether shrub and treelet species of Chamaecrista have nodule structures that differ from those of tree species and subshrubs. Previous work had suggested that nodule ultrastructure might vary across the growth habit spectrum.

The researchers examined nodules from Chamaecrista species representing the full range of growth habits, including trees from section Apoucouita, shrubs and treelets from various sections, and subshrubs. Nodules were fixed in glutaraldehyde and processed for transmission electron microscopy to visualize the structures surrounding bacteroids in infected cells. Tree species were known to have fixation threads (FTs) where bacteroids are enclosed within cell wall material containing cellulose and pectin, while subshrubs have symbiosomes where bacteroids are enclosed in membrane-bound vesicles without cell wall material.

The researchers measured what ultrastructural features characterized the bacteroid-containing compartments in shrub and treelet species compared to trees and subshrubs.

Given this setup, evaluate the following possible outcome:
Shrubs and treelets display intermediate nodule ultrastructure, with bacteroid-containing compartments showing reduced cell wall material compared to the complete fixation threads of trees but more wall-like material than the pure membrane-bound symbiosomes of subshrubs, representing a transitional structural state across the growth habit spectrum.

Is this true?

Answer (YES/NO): YES